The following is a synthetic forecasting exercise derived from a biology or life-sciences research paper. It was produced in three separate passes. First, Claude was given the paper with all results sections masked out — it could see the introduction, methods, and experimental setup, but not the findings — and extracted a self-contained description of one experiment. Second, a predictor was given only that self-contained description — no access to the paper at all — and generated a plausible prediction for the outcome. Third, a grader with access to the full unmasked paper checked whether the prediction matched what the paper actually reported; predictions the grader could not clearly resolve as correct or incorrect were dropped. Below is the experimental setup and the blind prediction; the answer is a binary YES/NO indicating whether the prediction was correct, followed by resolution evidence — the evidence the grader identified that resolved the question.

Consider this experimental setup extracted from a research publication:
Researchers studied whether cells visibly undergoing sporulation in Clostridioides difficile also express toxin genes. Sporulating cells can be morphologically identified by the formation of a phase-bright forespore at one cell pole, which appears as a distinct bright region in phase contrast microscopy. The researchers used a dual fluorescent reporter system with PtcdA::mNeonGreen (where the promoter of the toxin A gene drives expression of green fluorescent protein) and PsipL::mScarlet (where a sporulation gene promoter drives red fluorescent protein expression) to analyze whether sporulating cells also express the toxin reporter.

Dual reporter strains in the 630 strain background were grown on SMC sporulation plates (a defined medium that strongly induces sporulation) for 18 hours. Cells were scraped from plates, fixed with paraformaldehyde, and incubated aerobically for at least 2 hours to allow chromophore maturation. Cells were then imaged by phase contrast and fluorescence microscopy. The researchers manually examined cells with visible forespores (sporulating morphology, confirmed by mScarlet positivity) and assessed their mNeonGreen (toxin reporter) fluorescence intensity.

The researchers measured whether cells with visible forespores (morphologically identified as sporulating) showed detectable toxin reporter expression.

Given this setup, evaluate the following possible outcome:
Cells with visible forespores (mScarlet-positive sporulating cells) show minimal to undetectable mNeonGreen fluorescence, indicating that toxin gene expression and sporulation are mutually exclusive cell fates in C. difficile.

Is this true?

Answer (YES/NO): NO